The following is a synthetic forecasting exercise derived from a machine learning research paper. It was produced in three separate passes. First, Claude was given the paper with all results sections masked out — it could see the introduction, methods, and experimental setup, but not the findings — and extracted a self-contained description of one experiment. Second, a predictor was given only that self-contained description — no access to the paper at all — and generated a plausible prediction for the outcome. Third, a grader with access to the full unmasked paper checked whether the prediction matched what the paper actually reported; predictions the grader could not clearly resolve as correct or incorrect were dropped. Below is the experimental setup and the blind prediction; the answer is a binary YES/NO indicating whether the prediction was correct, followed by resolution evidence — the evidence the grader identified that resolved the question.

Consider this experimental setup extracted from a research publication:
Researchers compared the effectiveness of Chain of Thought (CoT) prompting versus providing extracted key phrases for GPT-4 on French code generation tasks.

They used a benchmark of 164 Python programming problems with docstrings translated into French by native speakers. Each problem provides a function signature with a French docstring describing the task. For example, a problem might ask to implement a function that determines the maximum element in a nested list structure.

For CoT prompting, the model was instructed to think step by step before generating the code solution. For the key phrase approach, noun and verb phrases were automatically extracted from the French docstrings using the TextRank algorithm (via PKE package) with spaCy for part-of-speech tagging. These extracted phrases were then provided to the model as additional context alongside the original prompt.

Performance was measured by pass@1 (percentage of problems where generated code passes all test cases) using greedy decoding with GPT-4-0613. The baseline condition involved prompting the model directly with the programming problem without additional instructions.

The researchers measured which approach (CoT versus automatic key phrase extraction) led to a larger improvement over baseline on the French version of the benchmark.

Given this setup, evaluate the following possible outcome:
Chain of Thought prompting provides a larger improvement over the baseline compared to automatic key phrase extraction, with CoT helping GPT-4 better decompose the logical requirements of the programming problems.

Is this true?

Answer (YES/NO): NO